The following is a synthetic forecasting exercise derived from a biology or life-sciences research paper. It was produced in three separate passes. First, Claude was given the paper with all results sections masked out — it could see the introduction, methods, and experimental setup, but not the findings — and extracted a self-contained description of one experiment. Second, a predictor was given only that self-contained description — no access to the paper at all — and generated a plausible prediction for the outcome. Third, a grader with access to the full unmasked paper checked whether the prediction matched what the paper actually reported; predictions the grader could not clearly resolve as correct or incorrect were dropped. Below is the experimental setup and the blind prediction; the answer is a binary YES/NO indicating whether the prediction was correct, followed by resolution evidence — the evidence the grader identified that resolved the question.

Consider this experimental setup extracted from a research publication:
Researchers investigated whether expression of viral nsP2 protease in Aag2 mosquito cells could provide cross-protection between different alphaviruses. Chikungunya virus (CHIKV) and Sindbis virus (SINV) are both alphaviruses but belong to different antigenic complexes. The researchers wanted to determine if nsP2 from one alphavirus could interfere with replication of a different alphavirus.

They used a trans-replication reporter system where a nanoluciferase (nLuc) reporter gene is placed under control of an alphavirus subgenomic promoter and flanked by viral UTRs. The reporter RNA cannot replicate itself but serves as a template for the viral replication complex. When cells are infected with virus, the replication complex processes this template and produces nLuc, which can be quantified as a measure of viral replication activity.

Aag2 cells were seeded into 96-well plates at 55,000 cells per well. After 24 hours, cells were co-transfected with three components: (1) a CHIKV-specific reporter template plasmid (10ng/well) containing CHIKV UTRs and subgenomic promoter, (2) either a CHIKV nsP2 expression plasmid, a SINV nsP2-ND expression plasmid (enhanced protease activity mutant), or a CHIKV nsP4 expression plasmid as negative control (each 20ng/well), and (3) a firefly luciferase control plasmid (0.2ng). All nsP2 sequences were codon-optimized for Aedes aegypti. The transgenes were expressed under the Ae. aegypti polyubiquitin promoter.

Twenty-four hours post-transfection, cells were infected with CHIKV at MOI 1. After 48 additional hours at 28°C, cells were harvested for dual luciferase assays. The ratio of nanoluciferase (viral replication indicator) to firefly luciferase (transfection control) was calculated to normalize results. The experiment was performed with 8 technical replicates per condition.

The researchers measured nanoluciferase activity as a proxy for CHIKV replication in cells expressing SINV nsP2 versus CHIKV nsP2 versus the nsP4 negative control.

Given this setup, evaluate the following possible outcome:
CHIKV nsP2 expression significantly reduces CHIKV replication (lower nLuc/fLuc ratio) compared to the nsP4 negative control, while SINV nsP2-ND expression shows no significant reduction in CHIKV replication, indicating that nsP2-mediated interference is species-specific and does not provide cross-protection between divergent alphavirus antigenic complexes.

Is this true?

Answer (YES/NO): NO